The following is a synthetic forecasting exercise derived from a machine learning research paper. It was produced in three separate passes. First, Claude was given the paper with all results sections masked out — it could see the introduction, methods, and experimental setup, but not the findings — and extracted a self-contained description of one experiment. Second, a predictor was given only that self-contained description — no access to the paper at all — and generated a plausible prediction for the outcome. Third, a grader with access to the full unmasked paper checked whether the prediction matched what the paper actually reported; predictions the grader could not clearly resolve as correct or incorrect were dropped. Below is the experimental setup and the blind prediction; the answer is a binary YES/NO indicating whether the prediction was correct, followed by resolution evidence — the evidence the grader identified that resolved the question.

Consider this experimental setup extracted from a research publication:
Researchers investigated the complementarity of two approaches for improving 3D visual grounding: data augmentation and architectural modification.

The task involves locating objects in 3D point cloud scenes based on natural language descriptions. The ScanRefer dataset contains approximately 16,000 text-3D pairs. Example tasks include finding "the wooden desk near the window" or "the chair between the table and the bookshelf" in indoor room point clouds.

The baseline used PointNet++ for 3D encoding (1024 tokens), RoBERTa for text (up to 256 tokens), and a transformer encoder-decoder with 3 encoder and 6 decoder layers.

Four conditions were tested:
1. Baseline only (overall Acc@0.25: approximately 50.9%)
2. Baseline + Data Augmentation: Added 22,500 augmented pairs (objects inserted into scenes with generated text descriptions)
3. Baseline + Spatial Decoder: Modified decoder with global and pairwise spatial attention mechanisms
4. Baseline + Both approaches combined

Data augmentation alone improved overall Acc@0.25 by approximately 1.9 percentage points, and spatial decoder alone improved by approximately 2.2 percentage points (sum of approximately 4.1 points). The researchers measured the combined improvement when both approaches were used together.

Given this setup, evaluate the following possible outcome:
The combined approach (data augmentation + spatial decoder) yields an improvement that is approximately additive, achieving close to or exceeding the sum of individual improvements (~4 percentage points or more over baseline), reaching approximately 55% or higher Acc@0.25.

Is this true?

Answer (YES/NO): NO